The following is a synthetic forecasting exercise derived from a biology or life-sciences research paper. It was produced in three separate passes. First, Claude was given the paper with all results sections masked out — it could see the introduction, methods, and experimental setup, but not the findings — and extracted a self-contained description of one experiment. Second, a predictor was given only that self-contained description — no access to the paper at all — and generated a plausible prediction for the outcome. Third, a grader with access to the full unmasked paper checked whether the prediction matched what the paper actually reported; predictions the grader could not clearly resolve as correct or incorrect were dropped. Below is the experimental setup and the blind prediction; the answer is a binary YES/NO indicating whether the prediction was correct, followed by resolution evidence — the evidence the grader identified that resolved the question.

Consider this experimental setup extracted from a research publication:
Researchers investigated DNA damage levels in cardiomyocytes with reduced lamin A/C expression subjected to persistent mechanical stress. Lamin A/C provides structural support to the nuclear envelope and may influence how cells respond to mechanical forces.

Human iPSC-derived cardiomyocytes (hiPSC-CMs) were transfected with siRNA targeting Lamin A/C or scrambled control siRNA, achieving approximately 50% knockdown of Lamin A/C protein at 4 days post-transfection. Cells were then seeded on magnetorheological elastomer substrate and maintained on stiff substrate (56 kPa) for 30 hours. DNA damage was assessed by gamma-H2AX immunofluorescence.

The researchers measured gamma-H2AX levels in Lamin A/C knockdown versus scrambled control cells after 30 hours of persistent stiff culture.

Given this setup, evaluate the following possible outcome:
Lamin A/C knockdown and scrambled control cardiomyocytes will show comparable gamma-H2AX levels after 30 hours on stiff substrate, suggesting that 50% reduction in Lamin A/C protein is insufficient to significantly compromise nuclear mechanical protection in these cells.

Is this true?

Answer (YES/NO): NO